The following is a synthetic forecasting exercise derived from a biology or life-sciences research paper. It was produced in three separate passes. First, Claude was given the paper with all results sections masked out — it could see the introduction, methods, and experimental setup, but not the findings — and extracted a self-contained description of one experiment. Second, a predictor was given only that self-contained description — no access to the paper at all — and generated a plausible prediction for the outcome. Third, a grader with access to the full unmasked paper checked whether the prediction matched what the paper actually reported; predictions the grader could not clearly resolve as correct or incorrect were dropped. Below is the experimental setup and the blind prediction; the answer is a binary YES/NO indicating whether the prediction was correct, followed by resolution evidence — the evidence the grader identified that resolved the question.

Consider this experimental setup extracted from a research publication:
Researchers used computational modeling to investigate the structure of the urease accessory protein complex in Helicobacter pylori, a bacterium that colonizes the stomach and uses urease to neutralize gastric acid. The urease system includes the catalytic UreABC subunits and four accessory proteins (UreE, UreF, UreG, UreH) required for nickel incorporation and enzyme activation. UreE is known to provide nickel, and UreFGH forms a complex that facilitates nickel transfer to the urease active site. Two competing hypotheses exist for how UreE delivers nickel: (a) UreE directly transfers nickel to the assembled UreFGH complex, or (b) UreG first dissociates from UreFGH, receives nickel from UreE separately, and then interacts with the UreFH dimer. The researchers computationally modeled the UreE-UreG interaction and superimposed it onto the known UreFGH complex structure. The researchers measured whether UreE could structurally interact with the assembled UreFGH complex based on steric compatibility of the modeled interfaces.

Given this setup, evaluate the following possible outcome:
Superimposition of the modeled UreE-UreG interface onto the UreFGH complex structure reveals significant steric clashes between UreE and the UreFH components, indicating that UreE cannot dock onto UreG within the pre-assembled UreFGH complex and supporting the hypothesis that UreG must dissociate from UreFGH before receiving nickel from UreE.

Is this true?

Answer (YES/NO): YES